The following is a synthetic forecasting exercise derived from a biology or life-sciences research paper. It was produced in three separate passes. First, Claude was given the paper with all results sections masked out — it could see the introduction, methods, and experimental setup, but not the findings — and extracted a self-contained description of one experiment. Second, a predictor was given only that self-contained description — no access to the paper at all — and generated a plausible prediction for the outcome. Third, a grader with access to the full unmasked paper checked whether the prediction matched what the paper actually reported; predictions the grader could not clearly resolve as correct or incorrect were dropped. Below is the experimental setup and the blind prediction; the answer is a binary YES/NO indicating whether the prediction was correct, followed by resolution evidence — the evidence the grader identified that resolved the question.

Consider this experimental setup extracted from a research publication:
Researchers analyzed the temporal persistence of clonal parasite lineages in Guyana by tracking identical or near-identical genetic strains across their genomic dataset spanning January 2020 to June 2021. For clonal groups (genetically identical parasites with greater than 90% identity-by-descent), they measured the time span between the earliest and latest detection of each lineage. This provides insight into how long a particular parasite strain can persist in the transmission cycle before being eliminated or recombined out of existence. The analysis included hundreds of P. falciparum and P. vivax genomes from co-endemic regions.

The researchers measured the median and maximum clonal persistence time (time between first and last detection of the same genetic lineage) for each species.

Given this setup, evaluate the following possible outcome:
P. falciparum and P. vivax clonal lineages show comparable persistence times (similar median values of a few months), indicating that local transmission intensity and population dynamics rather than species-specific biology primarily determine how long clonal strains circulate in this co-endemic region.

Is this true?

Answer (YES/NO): NO